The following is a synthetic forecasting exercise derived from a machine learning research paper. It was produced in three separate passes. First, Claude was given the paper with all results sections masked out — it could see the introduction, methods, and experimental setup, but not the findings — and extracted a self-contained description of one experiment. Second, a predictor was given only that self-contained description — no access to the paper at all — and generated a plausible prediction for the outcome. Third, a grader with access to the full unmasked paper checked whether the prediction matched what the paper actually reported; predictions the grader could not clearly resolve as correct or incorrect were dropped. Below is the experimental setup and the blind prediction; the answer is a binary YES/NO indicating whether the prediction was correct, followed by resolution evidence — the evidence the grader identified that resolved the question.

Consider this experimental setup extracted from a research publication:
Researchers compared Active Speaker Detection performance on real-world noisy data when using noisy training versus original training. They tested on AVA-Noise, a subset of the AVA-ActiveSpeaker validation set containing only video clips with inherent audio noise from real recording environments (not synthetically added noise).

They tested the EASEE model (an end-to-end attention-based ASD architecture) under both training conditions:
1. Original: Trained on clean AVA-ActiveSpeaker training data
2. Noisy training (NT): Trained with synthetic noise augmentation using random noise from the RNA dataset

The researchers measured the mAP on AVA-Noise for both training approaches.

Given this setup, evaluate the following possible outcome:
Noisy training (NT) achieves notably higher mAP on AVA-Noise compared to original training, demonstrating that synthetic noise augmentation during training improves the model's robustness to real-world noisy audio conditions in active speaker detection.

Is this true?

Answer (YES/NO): NO